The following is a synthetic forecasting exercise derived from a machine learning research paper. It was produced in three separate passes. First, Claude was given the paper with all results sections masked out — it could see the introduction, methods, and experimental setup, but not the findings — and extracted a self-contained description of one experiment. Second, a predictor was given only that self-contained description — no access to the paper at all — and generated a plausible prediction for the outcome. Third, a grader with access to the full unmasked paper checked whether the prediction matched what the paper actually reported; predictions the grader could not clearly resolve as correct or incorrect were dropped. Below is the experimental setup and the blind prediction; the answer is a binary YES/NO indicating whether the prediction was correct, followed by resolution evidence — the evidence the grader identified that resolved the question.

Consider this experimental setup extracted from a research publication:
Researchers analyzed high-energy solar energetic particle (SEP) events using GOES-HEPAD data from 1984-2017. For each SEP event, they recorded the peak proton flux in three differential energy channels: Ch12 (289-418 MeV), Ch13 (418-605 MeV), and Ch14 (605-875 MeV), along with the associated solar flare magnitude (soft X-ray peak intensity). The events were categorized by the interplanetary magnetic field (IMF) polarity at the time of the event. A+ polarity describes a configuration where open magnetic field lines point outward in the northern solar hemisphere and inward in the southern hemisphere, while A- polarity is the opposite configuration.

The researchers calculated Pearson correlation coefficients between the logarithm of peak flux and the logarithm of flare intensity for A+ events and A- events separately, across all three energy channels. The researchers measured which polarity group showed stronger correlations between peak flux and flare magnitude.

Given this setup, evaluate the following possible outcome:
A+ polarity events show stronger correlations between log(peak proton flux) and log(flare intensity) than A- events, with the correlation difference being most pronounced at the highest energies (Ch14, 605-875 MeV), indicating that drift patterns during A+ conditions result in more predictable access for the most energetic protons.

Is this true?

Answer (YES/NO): NO